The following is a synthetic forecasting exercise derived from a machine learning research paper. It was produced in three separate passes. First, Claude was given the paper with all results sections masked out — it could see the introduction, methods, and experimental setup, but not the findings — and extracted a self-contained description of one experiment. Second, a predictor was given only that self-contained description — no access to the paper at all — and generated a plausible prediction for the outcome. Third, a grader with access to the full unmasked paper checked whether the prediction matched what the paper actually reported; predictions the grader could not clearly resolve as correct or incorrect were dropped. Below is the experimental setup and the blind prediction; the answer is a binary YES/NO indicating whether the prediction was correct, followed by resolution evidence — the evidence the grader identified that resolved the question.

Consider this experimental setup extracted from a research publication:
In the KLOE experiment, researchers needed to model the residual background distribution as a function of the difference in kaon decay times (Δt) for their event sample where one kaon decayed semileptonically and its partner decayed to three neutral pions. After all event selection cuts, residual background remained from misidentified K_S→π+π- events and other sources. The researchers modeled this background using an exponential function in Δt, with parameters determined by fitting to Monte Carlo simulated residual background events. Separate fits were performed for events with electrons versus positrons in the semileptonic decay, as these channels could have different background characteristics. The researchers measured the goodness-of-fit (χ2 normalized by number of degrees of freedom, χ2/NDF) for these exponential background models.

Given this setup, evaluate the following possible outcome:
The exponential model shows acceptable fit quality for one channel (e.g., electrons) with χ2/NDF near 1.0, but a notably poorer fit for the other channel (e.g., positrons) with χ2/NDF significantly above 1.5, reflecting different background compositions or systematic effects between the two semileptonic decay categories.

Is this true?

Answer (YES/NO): NO